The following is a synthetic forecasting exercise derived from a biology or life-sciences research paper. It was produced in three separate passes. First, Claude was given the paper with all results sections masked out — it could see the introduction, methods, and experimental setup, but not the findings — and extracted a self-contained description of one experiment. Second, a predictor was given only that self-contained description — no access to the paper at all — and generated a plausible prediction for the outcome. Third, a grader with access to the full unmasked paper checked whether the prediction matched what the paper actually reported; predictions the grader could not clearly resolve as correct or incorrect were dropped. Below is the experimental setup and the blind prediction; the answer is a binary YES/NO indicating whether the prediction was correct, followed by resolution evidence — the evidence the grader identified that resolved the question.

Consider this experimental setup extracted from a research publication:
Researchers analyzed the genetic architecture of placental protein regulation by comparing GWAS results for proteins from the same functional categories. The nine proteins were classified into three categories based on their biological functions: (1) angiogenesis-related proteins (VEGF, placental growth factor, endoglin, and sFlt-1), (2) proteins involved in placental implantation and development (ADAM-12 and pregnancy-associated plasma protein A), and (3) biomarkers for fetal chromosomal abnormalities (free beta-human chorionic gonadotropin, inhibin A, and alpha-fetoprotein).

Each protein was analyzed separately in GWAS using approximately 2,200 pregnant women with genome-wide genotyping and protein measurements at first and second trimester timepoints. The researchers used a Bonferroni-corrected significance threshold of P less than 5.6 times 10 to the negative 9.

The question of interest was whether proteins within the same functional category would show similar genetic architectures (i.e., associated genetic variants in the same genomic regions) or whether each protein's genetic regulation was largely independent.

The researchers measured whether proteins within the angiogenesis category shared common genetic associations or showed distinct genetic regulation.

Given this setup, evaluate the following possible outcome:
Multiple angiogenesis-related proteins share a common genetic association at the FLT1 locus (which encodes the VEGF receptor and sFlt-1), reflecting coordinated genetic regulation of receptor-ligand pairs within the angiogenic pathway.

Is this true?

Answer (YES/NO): NO